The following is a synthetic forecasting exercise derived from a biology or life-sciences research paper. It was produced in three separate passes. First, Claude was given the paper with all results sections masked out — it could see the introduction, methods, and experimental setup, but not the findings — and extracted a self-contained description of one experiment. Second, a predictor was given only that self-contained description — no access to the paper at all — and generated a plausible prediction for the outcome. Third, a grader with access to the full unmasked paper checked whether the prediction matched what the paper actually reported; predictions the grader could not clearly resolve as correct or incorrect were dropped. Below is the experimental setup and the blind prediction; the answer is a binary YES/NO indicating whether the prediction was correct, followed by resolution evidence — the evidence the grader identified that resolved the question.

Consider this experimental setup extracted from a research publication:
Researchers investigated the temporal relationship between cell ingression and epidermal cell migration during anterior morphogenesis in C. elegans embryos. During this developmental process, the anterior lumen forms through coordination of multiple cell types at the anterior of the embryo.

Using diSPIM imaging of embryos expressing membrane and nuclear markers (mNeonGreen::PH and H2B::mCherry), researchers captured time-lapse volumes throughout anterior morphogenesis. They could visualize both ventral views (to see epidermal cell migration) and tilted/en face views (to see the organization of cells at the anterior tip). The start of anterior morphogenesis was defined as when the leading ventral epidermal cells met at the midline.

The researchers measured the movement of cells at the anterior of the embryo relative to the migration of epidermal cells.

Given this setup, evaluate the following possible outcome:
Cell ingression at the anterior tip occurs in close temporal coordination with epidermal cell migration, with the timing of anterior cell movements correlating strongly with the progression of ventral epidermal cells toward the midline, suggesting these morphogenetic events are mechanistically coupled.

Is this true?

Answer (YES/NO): NO